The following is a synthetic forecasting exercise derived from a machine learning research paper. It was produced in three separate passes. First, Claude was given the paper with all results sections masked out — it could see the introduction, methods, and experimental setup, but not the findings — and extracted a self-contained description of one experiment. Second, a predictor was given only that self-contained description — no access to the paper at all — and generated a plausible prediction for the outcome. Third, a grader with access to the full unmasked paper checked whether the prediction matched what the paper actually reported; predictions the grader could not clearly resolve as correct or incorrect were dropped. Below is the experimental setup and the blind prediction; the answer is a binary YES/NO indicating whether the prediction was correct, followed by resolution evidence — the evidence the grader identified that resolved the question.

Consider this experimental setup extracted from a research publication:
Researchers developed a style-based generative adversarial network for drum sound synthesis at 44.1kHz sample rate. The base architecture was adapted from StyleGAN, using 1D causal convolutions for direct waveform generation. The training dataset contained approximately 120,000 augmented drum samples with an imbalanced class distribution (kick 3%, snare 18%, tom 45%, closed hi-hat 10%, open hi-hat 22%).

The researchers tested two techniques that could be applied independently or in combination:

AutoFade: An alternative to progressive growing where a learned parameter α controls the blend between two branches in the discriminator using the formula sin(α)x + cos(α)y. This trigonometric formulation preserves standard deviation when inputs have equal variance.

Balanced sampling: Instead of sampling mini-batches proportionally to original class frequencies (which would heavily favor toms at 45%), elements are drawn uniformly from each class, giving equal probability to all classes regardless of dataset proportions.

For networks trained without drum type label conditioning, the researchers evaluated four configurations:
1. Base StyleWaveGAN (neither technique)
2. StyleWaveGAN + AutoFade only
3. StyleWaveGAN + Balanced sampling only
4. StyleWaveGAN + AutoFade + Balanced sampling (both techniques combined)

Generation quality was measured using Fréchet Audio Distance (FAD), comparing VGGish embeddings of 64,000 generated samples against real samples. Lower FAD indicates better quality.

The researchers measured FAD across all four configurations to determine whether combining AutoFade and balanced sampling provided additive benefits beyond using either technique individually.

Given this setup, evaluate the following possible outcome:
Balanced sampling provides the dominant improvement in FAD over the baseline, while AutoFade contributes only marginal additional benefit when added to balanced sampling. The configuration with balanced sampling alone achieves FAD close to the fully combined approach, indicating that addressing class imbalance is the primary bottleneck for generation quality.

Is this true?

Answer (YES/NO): NO